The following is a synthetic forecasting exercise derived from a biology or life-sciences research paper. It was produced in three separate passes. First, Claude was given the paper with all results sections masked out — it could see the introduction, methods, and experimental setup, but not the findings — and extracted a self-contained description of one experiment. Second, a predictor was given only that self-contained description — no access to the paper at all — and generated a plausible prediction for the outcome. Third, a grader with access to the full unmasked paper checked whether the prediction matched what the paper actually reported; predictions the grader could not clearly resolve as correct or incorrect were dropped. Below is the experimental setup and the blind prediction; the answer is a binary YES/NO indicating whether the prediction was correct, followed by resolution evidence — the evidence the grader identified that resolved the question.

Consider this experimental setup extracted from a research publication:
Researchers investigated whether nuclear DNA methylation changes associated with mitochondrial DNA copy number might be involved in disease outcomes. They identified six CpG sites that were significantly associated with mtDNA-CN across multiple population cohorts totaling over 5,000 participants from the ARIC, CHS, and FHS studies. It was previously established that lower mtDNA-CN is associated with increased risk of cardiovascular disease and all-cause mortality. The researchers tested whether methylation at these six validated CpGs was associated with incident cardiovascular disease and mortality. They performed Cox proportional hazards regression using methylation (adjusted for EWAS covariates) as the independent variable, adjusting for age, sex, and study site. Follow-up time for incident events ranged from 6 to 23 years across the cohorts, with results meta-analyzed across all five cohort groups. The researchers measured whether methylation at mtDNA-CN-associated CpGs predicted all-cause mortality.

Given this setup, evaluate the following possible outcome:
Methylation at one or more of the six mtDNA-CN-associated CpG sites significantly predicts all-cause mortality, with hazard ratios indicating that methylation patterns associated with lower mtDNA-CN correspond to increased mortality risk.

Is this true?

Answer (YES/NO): YES